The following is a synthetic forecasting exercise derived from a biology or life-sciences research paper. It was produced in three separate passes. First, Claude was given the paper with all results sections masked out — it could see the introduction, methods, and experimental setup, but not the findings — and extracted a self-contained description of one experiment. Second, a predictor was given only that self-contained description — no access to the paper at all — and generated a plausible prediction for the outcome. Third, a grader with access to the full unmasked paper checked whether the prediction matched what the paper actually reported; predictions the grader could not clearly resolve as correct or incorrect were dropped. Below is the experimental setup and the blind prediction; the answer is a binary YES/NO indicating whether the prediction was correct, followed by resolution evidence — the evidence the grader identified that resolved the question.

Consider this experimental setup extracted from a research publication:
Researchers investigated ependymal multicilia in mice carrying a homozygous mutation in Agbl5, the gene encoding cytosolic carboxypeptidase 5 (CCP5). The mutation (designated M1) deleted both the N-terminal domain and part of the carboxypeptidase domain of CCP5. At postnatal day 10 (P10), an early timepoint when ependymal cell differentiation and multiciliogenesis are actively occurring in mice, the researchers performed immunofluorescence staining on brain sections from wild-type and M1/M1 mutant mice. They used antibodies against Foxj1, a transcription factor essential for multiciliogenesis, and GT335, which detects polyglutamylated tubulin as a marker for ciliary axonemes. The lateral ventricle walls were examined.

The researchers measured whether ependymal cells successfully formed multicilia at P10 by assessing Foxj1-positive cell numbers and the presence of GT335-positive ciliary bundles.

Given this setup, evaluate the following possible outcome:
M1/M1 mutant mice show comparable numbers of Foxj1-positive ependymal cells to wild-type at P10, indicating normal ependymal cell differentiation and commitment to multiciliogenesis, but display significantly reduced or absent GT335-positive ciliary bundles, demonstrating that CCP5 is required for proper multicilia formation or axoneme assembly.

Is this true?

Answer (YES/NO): NO